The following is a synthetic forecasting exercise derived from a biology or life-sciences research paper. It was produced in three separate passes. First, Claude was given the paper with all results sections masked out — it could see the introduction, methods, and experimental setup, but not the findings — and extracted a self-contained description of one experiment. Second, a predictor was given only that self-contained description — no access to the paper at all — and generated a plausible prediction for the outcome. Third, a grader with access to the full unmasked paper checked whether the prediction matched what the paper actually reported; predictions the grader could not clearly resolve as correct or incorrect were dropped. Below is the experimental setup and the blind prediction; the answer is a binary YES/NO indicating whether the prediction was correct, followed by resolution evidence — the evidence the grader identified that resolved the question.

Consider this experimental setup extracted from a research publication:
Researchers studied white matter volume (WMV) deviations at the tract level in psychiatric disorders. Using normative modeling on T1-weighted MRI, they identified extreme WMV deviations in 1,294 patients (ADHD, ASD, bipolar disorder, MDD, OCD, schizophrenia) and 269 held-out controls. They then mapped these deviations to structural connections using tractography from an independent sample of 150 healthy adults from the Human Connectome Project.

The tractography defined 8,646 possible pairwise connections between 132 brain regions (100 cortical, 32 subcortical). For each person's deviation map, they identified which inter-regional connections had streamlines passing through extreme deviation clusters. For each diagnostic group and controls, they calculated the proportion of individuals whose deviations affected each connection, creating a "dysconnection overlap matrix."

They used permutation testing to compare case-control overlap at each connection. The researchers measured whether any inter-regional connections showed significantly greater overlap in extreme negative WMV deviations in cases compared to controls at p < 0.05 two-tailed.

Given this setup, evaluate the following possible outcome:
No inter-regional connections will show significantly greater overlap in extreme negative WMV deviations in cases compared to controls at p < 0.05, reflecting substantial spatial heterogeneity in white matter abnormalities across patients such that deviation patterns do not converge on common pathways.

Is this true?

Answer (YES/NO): NO